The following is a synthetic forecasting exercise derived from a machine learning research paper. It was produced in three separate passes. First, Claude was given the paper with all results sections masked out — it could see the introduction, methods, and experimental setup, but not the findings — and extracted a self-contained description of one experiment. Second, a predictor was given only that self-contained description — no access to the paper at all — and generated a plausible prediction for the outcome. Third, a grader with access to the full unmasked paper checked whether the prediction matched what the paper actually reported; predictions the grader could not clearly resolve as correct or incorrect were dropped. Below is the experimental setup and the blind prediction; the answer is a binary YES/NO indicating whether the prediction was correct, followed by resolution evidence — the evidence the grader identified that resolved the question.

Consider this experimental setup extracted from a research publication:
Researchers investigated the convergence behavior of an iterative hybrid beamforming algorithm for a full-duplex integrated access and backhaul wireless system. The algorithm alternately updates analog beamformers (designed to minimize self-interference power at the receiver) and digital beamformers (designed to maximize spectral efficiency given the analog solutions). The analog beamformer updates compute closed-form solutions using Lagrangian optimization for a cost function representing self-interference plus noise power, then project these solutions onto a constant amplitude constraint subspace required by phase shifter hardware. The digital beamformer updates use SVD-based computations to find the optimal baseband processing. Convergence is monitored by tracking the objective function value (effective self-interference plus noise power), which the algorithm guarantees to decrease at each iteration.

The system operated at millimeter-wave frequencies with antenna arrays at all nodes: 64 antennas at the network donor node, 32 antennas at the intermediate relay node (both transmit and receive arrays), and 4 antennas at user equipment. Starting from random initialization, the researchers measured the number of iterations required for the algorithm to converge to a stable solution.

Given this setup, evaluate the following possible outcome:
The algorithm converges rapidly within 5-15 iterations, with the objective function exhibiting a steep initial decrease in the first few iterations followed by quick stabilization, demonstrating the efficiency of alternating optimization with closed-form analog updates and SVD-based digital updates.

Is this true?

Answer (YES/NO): YES